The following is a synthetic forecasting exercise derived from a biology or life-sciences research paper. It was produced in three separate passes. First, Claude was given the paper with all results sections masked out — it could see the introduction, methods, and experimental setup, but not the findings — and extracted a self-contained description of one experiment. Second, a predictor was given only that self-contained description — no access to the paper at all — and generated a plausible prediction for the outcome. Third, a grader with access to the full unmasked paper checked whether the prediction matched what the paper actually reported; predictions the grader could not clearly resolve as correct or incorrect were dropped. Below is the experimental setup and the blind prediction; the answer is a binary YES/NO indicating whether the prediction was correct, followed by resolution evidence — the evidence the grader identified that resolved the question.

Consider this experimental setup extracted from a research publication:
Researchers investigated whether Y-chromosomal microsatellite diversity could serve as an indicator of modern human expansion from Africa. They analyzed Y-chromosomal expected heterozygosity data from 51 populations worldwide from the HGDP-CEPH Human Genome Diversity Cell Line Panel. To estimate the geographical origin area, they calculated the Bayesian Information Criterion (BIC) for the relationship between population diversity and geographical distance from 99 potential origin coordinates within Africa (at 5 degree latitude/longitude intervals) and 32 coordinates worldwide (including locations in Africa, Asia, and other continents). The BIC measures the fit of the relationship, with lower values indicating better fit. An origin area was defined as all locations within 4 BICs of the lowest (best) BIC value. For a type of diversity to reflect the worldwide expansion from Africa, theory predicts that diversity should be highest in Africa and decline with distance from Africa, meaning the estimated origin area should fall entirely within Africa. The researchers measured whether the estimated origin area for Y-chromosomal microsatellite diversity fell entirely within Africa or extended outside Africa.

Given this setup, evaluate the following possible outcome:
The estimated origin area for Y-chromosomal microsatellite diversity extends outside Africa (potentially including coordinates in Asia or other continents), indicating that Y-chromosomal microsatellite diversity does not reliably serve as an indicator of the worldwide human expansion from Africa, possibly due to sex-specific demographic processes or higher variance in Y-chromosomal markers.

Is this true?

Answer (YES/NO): YES